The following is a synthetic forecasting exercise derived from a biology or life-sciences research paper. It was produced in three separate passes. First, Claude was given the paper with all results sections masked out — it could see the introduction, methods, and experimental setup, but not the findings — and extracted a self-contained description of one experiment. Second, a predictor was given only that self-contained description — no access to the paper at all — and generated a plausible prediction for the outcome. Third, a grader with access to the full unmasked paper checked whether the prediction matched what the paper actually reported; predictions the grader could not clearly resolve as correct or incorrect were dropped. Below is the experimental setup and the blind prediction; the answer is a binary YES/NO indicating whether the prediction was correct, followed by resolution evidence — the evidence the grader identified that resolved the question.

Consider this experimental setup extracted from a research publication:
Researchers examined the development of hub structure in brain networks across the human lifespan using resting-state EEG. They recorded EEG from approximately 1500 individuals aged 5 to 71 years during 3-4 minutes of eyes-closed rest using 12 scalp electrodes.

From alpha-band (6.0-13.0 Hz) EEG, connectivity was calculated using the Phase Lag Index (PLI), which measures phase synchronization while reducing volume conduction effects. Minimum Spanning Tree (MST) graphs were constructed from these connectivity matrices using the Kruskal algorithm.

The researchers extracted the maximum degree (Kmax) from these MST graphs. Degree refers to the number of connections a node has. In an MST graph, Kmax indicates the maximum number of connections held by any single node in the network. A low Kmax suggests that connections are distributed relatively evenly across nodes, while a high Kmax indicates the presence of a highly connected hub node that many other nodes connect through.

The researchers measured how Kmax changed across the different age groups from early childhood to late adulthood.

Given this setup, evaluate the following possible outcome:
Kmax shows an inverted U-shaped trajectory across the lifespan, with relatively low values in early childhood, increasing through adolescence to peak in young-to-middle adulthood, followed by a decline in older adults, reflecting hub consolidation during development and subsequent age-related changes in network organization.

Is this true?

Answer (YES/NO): YES